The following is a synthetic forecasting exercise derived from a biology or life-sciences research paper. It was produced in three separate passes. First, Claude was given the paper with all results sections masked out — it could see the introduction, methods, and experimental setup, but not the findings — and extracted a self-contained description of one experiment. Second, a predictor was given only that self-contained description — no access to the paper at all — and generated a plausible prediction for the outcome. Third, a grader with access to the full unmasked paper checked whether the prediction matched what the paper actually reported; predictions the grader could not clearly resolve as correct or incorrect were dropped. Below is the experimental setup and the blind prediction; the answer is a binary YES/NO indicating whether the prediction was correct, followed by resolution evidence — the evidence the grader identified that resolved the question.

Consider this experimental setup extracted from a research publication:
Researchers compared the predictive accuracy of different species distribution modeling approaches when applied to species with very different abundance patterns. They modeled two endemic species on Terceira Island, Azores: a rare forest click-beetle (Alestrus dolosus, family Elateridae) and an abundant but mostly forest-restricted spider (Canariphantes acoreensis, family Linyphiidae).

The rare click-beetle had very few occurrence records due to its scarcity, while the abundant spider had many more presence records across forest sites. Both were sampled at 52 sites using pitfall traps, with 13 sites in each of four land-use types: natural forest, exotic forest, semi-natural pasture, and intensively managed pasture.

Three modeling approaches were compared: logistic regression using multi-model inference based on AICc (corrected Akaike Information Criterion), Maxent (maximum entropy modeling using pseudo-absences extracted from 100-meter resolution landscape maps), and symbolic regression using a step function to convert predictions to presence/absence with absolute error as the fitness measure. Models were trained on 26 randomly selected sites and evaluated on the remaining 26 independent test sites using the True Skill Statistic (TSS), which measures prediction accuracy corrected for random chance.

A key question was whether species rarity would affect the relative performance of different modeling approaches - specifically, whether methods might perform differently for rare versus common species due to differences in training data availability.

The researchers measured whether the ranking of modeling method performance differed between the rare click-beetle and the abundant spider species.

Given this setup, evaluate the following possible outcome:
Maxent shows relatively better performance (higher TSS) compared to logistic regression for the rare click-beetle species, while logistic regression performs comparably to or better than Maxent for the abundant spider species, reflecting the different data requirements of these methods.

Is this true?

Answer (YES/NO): NO